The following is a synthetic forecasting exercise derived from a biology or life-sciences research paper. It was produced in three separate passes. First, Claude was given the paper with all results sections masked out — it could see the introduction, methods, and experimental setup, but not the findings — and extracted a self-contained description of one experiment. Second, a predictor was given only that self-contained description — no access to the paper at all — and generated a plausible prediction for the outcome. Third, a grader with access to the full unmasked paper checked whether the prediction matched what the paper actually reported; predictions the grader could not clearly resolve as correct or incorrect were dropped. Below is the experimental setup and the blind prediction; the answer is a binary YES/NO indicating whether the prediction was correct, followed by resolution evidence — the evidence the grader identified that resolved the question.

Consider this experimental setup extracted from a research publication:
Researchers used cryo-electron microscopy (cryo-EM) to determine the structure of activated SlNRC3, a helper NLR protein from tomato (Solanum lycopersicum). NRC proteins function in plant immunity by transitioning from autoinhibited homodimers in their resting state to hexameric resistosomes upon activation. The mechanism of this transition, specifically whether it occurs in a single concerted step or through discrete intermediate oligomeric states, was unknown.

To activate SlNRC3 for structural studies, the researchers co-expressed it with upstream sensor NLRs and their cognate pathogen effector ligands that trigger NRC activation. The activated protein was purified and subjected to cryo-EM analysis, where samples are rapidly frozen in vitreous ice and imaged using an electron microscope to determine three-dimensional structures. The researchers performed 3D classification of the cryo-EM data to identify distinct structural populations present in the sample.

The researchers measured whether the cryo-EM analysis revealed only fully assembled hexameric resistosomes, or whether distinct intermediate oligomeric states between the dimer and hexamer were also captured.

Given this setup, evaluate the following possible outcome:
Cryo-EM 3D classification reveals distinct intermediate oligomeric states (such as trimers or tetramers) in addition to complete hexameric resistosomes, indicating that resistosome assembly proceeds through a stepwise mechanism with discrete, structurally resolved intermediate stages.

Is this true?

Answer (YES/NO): YES